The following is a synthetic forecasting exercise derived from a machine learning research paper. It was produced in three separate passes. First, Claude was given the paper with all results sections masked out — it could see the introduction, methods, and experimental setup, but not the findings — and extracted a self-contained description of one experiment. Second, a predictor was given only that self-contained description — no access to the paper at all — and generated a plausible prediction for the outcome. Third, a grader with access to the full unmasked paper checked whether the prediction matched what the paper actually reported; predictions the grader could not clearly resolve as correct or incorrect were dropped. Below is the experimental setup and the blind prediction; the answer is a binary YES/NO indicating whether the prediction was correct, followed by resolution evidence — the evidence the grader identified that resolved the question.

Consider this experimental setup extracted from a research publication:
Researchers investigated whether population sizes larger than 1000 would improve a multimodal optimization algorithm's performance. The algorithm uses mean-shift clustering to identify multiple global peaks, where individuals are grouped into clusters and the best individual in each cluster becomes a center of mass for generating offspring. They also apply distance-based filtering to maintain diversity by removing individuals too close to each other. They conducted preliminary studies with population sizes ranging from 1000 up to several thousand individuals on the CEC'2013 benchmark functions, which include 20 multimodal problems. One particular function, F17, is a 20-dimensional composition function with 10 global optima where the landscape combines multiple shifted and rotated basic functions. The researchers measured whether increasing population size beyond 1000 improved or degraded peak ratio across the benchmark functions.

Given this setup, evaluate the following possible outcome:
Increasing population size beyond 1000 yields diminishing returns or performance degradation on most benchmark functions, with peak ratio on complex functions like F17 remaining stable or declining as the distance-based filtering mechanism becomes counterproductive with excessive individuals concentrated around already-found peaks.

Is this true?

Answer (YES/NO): NO